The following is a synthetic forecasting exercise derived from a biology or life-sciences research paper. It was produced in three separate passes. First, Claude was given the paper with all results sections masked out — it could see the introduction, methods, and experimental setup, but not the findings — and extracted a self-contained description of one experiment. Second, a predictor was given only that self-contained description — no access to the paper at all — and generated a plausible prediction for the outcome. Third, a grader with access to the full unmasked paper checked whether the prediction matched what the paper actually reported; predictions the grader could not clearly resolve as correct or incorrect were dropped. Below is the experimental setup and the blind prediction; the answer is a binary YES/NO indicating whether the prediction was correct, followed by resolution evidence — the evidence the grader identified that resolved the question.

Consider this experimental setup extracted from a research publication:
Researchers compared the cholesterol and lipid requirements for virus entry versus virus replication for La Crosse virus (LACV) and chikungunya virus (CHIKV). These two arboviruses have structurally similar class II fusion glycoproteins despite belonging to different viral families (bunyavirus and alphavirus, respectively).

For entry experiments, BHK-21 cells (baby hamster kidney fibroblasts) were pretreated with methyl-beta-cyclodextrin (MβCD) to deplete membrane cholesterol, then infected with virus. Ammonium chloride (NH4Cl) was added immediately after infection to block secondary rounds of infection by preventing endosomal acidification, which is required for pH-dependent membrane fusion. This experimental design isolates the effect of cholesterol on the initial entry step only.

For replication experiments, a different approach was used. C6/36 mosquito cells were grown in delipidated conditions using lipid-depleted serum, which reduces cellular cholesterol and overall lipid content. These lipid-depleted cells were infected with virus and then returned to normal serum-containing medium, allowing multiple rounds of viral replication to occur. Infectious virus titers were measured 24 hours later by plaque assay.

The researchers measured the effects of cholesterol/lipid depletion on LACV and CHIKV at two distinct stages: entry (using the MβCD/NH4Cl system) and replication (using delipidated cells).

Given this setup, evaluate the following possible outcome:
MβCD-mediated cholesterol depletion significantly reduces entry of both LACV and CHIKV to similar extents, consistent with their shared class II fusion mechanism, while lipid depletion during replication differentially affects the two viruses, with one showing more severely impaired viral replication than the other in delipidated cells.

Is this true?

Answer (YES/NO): NO